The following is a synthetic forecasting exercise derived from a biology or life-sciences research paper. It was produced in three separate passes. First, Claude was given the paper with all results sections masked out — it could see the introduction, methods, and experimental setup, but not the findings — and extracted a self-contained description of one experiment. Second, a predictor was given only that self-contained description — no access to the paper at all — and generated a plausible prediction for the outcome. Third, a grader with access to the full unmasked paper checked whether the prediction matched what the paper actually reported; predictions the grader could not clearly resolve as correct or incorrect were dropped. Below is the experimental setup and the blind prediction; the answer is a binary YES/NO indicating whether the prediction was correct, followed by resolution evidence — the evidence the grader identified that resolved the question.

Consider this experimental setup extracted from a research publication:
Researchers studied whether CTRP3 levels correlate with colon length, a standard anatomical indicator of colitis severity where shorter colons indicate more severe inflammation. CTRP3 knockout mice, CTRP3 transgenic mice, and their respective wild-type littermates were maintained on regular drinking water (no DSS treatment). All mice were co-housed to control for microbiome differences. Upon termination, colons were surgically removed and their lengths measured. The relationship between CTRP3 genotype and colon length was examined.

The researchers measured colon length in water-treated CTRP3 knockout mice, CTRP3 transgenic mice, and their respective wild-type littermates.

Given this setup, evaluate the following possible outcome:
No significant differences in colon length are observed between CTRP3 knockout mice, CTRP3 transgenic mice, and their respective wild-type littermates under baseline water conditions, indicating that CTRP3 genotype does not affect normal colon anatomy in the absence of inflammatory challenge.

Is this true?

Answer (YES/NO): NO